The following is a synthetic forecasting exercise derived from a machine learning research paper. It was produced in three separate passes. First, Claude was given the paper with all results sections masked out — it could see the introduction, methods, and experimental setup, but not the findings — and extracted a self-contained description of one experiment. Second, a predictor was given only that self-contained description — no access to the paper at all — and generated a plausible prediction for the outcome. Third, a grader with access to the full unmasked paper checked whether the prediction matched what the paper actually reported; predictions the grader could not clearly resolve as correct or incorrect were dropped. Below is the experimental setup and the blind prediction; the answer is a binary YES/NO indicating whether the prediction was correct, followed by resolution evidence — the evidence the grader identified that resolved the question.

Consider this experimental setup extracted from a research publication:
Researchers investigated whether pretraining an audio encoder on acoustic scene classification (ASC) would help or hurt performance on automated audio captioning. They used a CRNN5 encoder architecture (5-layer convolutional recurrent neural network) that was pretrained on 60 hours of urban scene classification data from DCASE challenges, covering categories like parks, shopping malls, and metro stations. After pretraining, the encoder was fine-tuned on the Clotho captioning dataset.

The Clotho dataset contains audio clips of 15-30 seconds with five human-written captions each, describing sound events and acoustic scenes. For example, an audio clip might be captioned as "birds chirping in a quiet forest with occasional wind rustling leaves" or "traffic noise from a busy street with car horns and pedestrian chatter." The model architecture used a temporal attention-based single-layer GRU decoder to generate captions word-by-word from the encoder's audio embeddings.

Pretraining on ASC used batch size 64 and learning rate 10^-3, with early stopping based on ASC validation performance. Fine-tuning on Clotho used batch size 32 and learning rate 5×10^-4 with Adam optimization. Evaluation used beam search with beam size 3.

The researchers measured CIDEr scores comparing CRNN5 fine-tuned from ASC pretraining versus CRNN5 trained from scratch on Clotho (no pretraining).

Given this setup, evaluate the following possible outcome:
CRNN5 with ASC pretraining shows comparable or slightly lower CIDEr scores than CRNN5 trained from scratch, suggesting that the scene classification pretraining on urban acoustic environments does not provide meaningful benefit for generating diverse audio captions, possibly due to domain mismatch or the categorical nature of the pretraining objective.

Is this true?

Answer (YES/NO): YES